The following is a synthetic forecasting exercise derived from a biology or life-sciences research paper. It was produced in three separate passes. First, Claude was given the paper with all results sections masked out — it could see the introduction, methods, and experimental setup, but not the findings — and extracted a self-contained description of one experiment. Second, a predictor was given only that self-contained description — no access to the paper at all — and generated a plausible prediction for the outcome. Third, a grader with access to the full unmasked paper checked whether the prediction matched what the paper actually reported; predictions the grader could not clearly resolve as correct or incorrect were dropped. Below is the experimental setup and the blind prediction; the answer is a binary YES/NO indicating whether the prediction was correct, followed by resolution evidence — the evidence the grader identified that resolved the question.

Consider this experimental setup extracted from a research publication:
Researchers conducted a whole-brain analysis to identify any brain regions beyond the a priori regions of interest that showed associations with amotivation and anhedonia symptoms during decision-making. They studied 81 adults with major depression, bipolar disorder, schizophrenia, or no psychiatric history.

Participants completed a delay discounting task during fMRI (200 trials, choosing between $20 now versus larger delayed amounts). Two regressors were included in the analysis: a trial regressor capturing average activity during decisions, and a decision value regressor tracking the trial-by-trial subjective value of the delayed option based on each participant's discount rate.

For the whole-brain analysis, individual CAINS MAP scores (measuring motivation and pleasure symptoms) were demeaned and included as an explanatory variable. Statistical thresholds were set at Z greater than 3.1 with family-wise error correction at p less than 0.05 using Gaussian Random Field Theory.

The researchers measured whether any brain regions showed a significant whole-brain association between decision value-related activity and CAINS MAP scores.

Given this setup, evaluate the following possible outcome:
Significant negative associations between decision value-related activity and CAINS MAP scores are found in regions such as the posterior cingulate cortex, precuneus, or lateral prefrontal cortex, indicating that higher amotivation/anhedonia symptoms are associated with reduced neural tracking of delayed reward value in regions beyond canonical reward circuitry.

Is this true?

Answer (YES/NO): NO